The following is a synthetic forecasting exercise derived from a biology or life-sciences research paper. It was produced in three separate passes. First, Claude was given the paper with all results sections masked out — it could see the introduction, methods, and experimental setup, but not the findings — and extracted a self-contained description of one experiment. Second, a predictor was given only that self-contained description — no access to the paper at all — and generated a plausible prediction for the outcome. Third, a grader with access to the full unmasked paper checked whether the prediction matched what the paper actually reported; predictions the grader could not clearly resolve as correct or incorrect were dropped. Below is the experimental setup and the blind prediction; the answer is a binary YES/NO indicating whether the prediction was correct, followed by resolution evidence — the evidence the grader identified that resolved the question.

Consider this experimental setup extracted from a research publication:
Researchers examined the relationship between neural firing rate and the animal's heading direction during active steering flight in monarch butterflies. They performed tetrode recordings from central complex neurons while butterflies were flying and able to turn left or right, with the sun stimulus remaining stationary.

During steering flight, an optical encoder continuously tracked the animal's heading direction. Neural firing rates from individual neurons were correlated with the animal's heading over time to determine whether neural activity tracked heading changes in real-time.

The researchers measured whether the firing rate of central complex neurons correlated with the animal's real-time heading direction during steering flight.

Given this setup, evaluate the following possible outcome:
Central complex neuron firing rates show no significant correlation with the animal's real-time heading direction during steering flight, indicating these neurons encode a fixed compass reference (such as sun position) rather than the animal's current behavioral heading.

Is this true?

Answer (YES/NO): NO